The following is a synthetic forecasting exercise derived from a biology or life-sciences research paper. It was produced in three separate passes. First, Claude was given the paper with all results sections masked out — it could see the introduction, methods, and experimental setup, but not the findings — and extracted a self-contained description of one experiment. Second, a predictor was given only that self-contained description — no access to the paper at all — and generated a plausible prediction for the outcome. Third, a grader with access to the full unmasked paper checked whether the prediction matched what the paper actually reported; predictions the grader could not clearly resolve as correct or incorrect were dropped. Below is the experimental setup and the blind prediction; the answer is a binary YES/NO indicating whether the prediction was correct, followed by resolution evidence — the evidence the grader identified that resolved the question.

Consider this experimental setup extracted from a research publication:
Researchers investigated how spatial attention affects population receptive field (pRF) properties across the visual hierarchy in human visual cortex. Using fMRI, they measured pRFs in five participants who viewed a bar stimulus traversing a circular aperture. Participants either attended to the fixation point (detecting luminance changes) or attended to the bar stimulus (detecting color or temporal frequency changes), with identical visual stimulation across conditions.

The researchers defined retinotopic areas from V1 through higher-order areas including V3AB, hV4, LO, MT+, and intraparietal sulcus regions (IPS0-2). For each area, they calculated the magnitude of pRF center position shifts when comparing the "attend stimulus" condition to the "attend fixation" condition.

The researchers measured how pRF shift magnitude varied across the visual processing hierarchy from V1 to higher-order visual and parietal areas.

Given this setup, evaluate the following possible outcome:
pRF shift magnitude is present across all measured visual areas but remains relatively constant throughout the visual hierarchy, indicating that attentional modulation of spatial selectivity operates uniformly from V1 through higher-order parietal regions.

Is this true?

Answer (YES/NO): NO